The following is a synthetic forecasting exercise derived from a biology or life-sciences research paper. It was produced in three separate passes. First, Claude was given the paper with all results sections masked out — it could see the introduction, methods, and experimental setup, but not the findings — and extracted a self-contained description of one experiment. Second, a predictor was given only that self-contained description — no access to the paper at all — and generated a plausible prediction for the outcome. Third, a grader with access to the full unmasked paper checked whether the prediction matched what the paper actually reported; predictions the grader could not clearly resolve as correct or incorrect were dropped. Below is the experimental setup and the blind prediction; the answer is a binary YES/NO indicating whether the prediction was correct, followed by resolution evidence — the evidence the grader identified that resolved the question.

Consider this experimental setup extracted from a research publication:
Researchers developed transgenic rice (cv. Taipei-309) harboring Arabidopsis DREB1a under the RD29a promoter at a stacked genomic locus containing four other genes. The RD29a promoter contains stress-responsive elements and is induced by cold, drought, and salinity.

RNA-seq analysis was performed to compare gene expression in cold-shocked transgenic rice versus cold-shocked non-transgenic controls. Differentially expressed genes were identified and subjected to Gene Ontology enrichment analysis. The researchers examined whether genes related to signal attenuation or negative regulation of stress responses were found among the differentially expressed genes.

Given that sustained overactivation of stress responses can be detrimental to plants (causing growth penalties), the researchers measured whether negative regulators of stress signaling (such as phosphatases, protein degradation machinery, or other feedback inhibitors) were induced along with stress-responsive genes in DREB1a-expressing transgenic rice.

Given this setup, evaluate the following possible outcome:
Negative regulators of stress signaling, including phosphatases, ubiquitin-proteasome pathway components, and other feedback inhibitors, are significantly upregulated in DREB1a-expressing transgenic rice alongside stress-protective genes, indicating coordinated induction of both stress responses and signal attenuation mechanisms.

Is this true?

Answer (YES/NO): NO